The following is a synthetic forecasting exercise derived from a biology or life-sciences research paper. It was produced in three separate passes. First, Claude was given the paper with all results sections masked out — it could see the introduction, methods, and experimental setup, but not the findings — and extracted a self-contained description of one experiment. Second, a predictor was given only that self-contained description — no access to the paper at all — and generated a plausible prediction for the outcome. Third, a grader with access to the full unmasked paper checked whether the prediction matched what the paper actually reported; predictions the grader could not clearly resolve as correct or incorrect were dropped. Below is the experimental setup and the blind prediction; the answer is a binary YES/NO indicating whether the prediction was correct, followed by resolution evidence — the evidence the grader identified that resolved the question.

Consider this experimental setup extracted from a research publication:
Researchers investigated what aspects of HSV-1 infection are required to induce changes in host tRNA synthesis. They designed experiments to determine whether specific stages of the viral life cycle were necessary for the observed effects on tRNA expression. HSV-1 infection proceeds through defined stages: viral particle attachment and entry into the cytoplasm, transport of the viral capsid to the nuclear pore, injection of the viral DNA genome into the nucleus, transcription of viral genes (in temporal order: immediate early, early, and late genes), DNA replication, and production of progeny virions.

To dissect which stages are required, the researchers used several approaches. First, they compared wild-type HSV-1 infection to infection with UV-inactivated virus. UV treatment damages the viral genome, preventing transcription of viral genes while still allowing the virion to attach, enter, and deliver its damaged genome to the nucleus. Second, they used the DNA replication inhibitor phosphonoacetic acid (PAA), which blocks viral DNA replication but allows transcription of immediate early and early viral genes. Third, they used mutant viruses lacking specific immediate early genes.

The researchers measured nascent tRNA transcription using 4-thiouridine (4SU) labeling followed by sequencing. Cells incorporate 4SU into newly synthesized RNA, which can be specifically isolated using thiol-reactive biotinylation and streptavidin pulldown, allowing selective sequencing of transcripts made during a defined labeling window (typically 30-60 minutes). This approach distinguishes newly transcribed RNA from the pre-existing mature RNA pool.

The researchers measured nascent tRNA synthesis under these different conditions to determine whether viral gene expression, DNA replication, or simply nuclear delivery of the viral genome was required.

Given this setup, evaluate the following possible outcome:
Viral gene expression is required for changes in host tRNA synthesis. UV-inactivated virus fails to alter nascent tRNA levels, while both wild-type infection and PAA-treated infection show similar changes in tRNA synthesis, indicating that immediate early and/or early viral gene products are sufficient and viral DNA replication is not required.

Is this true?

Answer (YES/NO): NO